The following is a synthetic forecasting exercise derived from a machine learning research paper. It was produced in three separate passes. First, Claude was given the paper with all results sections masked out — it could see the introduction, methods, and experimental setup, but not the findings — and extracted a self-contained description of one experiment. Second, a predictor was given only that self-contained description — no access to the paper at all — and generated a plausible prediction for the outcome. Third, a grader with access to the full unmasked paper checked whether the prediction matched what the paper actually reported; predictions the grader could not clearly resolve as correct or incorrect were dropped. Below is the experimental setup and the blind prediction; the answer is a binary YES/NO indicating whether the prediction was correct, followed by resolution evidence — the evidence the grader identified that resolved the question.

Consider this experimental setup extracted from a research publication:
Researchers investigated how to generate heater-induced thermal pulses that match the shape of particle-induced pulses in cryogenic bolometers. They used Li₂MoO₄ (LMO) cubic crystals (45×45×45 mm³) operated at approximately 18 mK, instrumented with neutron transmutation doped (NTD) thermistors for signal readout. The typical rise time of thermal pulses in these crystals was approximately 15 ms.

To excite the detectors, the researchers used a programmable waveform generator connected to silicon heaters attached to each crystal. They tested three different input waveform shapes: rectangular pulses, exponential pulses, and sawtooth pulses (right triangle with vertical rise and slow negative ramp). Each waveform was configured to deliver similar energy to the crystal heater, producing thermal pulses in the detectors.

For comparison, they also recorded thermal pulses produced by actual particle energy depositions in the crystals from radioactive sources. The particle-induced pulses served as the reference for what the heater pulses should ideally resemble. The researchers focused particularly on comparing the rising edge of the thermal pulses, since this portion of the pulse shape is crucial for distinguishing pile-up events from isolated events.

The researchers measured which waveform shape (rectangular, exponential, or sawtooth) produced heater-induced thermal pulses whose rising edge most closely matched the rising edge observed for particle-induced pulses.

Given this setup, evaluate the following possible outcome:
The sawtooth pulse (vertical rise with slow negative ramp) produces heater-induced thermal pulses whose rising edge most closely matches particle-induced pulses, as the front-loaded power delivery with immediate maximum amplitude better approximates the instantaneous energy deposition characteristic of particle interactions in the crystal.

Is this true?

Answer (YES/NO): YES